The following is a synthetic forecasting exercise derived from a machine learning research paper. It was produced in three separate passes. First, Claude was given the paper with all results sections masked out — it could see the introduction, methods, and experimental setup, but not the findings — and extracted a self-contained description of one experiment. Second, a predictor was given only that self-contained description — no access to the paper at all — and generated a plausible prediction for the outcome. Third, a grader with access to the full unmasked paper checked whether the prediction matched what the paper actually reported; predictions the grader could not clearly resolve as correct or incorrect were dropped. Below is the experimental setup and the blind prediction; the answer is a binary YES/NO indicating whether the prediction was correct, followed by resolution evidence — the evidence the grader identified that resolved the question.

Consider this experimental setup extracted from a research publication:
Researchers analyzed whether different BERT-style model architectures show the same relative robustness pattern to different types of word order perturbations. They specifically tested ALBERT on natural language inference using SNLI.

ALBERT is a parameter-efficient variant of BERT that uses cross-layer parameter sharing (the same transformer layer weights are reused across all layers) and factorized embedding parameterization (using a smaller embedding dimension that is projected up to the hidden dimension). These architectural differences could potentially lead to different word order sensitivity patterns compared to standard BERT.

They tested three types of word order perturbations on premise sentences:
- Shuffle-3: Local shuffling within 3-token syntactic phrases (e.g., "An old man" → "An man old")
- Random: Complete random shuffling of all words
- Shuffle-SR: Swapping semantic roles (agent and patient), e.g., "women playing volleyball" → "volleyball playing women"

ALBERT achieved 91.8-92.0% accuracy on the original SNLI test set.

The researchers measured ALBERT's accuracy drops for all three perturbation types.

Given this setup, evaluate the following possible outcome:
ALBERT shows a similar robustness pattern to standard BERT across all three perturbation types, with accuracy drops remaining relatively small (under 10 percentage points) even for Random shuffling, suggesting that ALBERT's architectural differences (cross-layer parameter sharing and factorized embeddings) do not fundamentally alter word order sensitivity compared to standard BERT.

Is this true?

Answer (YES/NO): NO